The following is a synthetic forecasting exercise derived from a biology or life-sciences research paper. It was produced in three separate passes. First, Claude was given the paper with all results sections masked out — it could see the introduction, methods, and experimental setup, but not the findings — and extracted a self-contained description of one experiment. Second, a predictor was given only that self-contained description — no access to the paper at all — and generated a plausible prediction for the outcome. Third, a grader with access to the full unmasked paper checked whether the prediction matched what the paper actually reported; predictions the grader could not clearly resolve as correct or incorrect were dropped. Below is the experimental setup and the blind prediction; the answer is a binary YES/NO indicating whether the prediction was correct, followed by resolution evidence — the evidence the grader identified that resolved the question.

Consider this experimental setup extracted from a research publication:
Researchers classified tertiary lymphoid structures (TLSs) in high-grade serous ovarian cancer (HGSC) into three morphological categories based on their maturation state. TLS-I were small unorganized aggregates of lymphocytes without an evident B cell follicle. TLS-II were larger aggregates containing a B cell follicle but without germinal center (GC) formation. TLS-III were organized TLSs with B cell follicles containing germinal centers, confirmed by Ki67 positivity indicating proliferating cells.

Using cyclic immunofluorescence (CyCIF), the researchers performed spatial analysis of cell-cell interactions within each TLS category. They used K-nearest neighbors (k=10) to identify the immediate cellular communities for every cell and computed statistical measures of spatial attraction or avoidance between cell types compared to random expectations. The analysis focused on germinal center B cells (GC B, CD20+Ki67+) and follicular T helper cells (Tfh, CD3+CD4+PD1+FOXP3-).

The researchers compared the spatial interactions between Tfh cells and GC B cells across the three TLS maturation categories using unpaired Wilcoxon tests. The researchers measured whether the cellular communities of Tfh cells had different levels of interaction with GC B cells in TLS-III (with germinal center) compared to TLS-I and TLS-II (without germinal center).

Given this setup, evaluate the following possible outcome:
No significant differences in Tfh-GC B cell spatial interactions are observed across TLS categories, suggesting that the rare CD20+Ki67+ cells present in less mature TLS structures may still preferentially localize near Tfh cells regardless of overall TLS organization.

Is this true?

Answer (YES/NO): NO